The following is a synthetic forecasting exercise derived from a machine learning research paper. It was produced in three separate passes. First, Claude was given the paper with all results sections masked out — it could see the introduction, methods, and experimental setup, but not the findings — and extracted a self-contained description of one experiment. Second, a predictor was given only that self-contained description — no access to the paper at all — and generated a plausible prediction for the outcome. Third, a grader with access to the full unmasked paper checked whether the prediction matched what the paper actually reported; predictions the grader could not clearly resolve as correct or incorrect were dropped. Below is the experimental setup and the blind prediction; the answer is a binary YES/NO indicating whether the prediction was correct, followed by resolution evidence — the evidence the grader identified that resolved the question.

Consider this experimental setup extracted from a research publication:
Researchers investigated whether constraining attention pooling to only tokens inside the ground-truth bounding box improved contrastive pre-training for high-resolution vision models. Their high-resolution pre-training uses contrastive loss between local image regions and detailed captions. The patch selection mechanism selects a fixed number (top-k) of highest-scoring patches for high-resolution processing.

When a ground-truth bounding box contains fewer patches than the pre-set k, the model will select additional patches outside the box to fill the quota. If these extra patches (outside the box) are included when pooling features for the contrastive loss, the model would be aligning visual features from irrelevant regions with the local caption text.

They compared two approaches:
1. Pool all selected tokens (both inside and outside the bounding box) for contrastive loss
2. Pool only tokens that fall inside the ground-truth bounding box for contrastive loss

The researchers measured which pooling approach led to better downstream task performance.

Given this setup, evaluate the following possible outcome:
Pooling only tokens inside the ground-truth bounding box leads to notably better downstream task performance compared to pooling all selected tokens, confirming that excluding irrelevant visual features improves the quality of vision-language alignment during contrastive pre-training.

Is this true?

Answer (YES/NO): YES